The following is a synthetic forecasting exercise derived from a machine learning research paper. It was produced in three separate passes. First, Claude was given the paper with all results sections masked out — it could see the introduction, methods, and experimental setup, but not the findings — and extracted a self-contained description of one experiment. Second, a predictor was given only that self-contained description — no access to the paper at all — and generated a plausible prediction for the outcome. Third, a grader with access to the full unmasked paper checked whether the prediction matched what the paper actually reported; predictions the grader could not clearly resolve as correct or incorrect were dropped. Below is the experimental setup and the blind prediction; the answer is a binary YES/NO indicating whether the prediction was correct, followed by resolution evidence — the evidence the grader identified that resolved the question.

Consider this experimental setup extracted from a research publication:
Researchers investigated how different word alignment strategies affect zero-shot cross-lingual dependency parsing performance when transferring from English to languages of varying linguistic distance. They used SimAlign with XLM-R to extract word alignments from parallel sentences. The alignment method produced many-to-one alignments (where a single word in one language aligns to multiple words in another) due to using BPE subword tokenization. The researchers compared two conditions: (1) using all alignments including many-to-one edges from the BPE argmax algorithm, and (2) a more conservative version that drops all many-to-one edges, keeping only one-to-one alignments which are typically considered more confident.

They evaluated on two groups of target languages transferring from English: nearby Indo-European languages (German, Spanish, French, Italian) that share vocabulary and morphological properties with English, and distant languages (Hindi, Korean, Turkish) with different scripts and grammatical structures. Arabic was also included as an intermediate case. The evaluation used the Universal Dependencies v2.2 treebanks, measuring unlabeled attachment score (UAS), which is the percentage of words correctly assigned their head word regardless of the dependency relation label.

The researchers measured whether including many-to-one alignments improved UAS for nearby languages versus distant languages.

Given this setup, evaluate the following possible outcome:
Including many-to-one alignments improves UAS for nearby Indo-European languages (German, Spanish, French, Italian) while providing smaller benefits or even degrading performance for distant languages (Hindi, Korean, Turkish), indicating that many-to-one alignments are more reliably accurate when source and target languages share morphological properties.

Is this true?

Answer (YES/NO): NO